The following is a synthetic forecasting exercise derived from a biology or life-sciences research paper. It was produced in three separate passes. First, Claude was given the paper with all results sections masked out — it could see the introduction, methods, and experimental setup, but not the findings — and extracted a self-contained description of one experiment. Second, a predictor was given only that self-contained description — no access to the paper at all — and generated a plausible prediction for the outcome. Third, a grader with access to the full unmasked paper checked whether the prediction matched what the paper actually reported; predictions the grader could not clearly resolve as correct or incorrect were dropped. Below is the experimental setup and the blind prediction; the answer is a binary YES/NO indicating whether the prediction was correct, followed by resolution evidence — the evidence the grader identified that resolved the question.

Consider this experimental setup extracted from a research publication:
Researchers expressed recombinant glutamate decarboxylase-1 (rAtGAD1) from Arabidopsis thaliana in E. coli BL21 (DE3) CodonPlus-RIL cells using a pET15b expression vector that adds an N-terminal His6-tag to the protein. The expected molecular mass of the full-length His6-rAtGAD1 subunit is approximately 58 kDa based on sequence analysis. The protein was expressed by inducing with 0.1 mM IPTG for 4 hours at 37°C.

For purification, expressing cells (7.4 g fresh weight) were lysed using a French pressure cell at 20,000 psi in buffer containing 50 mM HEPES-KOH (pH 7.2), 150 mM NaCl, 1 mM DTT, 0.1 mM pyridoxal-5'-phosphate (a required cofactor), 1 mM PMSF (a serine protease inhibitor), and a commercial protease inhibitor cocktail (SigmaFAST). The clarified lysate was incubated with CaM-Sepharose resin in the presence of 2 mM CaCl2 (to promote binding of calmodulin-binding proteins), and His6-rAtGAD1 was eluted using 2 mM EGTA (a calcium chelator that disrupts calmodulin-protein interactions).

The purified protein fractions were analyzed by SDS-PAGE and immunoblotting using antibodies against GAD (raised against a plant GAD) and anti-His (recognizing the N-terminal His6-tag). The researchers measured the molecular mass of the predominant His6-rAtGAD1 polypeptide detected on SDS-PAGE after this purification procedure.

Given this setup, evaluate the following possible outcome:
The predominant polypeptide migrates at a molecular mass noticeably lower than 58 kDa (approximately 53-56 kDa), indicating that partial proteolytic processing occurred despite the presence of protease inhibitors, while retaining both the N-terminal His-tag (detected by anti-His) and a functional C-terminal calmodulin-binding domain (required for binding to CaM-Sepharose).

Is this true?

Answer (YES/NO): NO